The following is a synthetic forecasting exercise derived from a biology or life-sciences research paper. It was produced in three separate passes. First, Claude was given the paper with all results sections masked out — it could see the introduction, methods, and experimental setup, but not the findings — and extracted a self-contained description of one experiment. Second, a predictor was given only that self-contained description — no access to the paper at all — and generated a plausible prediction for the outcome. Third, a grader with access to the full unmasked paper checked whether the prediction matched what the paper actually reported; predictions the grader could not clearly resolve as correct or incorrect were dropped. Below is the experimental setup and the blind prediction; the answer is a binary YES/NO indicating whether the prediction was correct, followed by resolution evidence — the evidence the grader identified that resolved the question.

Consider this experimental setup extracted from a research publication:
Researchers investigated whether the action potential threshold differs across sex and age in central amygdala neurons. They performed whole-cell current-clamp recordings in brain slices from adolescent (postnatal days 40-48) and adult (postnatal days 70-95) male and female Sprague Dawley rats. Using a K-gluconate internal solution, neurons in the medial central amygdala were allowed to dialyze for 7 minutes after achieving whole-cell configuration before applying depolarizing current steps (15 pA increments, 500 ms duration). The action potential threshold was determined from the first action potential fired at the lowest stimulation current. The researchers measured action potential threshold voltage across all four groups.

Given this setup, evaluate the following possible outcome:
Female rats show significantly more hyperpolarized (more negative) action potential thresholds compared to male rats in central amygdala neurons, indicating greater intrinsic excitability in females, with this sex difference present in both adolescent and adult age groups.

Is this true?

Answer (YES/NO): NO